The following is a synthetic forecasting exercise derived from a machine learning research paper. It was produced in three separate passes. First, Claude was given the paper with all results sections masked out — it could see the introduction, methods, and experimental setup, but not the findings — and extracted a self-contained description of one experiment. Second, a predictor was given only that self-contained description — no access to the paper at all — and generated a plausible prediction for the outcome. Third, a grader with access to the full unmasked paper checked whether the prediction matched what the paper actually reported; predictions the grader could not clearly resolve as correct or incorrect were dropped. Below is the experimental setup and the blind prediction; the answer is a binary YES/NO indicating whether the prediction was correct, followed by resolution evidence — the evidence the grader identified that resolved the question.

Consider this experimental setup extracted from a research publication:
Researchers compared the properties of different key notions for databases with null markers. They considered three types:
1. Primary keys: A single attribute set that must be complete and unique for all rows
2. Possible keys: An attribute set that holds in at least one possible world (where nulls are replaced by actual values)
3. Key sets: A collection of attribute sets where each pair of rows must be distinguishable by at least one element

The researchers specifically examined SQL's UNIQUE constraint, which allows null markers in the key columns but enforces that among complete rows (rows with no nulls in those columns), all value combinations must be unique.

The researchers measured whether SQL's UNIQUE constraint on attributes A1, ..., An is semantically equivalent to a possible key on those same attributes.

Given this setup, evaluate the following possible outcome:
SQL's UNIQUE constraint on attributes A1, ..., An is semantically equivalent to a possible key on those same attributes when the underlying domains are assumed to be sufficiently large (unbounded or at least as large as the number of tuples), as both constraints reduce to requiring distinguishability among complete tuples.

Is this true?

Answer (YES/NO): NO